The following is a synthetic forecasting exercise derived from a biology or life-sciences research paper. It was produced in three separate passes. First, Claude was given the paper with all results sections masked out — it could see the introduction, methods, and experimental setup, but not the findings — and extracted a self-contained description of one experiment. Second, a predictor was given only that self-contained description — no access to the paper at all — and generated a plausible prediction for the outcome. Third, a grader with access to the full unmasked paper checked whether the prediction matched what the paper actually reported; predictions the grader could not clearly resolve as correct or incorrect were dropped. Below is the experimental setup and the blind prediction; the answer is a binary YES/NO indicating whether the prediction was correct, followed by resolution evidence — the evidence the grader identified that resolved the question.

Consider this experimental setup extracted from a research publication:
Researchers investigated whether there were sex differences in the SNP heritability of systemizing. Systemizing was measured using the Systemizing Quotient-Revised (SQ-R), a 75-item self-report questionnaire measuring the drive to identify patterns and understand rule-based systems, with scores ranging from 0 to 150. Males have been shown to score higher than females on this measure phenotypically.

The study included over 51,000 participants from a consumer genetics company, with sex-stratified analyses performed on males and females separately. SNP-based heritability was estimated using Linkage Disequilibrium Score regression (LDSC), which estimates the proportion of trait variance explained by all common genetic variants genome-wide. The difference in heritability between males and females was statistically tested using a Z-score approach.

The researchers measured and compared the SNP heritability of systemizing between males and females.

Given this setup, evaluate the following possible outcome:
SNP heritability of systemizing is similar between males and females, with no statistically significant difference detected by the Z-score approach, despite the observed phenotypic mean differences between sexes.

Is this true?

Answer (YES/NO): YES